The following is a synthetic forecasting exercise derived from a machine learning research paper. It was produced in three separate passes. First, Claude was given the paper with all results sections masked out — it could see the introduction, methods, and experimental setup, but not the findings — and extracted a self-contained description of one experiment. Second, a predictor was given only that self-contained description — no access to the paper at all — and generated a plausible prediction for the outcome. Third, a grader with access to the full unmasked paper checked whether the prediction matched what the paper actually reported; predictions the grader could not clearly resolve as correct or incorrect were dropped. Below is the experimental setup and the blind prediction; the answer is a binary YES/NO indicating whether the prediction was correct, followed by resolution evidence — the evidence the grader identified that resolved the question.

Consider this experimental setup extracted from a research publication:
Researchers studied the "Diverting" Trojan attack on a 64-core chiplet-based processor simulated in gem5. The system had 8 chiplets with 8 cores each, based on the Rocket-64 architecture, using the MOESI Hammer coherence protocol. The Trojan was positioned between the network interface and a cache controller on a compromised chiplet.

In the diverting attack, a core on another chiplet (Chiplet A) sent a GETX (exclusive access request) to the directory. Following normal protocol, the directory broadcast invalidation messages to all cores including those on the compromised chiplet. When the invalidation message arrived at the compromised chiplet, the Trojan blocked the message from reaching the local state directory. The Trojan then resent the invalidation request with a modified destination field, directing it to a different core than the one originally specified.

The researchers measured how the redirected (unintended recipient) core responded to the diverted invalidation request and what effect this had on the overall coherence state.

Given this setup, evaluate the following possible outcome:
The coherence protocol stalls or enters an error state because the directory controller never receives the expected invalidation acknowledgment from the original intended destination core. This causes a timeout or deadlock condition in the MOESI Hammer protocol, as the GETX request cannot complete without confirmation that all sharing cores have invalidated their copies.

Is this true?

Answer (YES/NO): NO